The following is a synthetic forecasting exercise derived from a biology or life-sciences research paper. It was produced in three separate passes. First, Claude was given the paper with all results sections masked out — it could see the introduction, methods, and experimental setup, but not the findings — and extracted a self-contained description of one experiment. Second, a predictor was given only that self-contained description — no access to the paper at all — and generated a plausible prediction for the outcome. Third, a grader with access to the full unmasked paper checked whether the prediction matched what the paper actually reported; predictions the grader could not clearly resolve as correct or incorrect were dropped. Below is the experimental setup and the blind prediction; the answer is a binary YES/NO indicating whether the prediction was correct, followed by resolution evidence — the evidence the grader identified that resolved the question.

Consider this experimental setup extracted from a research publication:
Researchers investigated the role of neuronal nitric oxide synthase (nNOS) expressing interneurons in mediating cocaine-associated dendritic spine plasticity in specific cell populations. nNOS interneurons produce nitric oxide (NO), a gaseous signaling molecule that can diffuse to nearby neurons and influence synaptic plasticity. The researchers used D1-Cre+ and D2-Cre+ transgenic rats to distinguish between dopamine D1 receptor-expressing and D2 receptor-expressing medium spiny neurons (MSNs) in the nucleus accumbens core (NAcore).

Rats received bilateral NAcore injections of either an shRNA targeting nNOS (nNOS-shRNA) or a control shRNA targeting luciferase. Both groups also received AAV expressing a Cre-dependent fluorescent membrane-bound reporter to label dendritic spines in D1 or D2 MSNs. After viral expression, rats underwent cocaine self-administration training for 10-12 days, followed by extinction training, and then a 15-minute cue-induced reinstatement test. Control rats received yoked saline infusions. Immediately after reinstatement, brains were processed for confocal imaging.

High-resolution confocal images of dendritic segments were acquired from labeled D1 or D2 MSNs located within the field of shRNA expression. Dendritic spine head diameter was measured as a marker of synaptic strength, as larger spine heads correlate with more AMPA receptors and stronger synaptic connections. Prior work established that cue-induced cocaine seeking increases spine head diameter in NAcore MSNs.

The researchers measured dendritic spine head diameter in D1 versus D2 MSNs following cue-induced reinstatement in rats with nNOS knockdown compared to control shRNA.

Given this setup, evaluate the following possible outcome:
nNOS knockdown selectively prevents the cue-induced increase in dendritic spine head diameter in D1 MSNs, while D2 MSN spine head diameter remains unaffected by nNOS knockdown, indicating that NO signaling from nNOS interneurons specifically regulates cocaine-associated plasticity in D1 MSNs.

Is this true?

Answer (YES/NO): YES